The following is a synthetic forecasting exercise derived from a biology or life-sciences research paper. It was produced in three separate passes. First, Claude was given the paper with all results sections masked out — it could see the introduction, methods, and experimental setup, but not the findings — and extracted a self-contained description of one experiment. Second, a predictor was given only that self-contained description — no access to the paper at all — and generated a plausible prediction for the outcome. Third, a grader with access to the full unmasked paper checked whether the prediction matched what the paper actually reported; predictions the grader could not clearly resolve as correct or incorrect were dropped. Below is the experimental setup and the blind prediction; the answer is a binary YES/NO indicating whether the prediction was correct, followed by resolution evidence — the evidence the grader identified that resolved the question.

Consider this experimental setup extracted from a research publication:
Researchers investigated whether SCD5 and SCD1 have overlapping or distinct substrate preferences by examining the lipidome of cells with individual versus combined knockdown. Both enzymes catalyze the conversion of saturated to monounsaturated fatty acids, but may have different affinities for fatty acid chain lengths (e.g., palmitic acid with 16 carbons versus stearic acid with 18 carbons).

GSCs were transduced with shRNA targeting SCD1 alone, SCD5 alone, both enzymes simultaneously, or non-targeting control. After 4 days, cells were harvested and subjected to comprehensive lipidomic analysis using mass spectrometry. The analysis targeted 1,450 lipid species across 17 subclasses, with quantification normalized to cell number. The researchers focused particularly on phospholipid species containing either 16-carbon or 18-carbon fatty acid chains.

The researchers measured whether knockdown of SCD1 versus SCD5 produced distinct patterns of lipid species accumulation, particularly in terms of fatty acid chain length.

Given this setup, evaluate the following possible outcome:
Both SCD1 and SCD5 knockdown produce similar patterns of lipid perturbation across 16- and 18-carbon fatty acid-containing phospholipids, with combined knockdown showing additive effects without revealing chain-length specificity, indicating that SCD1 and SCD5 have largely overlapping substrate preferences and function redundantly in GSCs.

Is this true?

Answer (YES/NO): NO